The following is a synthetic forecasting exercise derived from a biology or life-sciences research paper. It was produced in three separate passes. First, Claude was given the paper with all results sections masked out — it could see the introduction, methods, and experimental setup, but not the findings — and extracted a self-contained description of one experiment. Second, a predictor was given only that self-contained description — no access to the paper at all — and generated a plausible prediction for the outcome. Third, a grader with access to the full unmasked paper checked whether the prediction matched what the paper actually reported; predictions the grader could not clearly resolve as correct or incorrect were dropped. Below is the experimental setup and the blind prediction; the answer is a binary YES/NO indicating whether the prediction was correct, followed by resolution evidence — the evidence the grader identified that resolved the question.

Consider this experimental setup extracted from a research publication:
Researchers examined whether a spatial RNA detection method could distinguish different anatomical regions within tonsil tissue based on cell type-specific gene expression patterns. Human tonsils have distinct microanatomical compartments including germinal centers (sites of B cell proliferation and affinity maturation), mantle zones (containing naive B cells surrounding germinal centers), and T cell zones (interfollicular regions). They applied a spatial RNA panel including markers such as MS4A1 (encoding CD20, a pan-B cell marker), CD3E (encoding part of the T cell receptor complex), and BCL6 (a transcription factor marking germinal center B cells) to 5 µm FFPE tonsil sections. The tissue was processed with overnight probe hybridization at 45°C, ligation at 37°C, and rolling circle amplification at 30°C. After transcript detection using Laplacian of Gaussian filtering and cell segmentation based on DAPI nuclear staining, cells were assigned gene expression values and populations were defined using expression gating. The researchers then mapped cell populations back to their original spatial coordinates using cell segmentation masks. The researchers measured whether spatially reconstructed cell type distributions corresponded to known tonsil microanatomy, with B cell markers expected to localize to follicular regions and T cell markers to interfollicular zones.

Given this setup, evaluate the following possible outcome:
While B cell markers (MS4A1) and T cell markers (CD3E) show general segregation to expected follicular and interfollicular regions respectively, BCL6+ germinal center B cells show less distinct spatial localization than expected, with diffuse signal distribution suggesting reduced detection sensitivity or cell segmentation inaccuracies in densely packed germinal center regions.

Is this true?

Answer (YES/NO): NO